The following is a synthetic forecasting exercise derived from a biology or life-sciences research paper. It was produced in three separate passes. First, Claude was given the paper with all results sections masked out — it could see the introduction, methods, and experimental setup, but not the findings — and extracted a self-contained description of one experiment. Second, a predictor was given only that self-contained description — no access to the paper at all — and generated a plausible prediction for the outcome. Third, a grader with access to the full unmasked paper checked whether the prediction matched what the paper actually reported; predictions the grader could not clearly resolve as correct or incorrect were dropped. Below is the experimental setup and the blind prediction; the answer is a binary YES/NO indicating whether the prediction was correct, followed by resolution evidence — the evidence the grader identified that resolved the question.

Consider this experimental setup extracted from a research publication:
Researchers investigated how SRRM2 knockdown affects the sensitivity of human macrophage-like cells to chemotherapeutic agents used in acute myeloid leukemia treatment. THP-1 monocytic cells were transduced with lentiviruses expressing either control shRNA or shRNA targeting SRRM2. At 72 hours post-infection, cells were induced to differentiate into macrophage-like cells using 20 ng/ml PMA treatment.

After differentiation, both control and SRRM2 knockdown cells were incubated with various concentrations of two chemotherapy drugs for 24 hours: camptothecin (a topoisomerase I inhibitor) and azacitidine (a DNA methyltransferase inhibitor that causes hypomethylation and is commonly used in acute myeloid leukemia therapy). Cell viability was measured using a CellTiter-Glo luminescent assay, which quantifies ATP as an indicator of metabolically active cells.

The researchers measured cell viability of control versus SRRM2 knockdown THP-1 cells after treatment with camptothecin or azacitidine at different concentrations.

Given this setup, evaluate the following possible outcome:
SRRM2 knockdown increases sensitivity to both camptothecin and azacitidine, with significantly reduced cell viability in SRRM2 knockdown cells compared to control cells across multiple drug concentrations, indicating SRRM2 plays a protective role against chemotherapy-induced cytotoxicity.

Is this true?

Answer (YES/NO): YES